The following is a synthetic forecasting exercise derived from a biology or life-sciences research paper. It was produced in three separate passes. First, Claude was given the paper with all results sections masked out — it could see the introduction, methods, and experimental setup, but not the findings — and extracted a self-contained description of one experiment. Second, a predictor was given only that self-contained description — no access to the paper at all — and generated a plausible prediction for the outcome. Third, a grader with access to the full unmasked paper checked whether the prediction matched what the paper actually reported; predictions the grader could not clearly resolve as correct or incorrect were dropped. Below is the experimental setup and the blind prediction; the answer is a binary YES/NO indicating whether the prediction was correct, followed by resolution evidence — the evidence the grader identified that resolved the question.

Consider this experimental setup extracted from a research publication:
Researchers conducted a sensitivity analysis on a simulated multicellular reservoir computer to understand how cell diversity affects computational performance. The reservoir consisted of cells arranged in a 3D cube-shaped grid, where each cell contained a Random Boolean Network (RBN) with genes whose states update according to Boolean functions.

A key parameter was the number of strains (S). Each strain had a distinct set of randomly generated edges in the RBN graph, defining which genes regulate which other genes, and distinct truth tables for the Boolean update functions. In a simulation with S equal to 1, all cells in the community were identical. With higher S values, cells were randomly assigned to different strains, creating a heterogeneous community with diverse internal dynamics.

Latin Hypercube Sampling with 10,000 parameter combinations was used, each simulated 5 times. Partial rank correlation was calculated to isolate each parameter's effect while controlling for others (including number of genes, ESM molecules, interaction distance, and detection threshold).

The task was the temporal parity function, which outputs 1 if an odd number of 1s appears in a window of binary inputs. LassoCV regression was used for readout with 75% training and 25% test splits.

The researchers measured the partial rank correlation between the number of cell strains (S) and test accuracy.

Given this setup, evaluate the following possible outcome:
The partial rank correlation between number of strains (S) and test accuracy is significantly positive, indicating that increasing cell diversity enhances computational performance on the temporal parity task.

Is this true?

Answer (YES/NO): YES